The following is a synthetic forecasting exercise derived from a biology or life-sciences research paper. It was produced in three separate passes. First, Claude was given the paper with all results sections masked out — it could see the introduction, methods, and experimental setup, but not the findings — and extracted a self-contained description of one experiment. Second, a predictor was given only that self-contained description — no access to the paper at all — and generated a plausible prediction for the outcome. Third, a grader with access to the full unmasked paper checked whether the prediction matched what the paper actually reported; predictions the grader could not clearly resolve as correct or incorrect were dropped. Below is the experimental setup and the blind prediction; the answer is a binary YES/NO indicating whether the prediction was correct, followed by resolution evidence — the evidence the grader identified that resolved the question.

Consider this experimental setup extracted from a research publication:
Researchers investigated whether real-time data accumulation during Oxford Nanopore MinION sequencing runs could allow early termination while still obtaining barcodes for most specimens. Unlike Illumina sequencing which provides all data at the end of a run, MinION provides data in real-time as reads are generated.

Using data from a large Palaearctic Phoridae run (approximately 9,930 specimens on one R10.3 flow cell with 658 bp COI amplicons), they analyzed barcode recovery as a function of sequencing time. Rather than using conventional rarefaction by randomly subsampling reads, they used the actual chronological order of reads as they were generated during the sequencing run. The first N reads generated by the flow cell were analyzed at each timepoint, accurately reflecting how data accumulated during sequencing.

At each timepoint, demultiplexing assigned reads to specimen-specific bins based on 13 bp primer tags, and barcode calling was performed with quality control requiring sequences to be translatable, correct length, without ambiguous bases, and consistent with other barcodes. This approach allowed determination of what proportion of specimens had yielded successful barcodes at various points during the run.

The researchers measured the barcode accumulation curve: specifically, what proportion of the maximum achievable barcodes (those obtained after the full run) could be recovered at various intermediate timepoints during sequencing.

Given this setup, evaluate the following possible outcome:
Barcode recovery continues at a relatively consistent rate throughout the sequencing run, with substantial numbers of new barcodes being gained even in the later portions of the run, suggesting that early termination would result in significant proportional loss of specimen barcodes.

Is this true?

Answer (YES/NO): NO